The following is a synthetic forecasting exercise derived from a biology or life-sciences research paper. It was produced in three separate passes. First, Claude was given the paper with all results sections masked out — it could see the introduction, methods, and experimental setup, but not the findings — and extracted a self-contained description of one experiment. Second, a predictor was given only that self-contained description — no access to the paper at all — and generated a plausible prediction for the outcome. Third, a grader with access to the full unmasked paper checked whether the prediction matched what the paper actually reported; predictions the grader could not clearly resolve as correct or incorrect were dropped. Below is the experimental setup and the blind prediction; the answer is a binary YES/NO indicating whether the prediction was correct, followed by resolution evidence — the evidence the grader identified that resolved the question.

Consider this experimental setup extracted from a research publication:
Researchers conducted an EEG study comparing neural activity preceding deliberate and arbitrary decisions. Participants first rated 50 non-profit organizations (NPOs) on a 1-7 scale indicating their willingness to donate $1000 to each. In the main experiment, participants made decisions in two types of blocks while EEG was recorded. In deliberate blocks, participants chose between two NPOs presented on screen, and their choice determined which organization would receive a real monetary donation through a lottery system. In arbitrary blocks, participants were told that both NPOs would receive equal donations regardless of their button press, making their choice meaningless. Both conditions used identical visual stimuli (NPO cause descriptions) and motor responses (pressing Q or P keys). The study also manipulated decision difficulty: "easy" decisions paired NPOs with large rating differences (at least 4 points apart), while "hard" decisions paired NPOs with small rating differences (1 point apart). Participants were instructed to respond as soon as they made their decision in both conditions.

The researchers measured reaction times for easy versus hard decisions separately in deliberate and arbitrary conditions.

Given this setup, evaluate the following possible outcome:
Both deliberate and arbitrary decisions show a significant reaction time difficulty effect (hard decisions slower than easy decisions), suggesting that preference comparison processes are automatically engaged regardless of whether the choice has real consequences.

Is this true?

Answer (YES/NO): NO